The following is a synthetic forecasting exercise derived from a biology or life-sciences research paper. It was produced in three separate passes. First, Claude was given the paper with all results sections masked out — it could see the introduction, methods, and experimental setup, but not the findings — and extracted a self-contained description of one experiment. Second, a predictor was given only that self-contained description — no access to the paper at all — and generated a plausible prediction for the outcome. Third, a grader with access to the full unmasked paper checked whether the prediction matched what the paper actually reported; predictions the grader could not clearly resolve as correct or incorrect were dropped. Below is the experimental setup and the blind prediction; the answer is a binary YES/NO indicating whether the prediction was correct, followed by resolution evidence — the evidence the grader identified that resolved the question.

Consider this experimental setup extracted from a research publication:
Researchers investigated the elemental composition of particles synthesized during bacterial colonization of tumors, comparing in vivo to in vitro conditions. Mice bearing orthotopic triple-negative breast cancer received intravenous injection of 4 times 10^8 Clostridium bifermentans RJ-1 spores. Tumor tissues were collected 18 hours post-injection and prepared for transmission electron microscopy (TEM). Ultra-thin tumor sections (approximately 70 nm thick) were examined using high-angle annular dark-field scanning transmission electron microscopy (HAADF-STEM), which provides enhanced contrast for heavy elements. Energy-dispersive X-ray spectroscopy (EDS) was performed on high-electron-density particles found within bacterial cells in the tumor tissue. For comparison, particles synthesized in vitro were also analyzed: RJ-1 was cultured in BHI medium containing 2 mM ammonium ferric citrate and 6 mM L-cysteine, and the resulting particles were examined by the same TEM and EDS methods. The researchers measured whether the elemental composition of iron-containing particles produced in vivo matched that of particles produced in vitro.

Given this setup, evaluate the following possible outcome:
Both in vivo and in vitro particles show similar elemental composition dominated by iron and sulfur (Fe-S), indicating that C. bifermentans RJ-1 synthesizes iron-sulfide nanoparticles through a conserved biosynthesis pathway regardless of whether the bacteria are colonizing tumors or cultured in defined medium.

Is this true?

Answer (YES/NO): YES